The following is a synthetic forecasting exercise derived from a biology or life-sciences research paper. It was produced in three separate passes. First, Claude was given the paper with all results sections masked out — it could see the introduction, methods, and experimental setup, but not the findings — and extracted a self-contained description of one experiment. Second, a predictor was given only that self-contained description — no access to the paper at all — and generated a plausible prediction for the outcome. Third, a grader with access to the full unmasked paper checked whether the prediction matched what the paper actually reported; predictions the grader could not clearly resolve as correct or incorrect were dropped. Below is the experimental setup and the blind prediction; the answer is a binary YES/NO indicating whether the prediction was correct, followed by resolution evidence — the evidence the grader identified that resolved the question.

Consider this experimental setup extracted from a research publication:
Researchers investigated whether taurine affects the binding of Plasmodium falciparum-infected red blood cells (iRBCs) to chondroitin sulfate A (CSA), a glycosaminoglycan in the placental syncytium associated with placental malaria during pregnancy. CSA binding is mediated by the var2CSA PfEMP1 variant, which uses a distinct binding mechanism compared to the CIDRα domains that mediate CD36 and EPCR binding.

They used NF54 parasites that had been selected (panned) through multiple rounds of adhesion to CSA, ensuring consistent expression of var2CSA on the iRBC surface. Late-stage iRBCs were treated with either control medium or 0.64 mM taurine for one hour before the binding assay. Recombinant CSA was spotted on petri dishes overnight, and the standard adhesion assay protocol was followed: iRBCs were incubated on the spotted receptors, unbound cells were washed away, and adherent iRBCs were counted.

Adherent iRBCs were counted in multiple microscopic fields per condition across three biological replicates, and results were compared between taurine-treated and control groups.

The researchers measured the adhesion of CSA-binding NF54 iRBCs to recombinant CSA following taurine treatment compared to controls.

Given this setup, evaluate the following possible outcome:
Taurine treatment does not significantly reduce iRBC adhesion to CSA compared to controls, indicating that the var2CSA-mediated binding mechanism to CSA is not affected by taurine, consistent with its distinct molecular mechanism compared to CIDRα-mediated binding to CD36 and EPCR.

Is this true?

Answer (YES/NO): NO